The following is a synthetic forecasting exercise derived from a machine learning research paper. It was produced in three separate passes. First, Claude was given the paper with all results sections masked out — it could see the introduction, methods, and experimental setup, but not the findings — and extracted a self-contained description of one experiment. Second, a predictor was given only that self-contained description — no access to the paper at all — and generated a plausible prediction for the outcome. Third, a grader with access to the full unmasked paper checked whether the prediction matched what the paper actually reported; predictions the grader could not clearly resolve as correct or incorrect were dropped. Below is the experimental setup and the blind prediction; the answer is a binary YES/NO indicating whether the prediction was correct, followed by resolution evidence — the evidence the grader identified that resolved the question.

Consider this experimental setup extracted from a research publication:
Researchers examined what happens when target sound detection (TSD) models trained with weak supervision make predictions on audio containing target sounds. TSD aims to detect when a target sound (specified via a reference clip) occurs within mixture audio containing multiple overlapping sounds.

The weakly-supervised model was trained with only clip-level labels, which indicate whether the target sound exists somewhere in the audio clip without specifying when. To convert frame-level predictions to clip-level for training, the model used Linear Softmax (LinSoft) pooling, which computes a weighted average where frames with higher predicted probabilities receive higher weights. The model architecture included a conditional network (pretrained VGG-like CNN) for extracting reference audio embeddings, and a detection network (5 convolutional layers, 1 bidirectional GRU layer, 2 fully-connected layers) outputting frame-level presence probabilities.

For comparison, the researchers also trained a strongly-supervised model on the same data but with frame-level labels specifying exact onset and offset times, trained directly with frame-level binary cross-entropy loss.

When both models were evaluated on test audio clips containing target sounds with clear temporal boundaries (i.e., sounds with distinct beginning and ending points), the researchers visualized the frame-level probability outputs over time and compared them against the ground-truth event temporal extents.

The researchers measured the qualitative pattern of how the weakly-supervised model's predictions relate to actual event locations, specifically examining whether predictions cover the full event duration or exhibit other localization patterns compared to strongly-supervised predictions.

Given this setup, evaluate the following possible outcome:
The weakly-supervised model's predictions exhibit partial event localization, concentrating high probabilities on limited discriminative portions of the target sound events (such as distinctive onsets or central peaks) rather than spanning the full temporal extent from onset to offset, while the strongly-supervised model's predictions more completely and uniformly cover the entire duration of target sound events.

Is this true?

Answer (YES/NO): YES